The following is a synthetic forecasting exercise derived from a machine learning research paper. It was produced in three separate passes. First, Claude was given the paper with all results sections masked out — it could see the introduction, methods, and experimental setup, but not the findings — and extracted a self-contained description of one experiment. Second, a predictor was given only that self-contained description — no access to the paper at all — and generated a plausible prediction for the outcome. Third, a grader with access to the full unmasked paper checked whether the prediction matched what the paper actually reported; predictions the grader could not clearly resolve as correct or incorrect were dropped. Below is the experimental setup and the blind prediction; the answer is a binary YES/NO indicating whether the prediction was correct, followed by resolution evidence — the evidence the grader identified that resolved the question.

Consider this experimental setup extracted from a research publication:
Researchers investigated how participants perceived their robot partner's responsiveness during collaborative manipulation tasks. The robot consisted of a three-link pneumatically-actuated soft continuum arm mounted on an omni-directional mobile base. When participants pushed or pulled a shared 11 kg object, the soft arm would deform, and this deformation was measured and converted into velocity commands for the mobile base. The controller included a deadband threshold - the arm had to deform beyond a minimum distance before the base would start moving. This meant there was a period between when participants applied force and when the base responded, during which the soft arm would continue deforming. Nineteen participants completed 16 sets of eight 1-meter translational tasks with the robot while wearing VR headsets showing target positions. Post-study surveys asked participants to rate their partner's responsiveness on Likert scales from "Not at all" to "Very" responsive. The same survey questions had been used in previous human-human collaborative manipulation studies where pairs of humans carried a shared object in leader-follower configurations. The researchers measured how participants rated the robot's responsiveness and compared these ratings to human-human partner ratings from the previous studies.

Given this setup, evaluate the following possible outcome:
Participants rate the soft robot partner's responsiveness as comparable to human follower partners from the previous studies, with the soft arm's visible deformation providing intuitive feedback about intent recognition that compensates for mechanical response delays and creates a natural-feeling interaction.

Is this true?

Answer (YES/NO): NO